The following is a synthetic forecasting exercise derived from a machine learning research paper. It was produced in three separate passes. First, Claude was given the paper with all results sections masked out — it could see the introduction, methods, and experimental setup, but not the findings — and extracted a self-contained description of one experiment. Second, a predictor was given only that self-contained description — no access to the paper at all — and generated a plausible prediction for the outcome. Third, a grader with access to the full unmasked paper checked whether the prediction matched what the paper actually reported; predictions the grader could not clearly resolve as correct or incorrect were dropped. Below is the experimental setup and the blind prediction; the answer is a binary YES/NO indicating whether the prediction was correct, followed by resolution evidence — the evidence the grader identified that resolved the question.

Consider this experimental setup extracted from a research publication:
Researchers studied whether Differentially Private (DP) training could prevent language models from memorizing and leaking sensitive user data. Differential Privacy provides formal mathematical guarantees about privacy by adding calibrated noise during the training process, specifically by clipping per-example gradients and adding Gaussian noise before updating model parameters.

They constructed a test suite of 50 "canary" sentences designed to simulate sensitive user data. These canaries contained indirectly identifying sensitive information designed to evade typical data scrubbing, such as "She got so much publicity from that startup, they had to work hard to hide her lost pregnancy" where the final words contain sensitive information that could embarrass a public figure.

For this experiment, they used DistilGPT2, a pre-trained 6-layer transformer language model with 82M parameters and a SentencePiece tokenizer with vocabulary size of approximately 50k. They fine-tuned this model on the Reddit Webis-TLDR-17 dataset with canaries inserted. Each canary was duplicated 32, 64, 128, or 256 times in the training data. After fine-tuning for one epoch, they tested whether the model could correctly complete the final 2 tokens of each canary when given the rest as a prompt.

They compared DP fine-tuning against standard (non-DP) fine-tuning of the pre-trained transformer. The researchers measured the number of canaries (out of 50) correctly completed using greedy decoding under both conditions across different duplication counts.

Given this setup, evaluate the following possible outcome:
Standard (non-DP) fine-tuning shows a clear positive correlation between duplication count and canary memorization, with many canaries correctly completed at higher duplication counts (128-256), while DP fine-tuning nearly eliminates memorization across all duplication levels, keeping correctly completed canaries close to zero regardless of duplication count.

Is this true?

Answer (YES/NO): YES